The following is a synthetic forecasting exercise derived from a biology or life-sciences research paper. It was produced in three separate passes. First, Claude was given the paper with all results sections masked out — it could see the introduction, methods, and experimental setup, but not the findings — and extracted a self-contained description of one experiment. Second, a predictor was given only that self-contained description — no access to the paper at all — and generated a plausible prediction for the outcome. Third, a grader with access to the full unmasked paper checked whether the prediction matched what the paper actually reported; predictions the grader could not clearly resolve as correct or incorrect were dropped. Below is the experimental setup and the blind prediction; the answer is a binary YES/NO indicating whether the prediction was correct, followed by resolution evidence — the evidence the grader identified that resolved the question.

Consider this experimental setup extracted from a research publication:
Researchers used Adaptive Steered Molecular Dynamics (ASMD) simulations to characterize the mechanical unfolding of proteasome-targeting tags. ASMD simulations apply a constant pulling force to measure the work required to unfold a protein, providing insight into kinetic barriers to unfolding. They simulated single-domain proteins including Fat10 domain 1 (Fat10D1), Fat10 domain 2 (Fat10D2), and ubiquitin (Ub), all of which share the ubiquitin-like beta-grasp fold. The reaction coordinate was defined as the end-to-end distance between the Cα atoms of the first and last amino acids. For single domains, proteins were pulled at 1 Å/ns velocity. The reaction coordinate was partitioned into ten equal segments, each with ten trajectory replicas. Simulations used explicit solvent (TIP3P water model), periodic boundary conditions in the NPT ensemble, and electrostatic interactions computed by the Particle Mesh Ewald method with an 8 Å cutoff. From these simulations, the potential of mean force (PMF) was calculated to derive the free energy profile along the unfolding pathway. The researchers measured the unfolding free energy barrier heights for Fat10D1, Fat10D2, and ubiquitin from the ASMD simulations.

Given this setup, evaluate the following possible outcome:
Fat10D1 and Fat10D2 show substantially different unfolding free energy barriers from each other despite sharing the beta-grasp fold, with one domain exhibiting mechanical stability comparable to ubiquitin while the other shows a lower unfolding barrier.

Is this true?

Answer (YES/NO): NO